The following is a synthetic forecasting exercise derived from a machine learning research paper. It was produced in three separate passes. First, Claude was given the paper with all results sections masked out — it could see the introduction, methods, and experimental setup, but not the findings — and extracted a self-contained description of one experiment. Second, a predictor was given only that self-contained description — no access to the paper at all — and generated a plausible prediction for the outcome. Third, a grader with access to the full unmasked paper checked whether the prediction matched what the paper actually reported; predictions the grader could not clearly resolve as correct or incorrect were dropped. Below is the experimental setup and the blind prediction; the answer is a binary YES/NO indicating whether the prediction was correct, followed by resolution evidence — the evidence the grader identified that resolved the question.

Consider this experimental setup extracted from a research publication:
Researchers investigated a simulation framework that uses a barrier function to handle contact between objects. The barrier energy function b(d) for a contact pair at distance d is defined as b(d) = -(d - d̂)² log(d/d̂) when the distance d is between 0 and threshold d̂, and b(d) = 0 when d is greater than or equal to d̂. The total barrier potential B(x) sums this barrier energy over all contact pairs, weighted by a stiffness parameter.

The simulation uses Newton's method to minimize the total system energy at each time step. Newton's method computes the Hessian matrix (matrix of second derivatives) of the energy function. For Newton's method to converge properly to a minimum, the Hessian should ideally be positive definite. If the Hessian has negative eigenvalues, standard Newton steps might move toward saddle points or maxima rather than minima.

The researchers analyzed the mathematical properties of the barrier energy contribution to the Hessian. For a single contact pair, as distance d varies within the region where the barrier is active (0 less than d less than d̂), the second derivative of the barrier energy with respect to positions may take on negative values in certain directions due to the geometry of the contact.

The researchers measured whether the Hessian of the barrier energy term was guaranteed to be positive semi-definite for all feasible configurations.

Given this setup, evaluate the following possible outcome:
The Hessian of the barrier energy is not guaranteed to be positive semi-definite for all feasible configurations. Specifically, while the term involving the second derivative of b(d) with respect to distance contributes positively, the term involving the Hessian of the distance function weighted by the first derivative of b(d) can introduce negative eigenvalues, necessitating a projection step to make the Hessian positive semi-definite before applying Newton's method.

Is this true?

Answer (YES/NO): YES